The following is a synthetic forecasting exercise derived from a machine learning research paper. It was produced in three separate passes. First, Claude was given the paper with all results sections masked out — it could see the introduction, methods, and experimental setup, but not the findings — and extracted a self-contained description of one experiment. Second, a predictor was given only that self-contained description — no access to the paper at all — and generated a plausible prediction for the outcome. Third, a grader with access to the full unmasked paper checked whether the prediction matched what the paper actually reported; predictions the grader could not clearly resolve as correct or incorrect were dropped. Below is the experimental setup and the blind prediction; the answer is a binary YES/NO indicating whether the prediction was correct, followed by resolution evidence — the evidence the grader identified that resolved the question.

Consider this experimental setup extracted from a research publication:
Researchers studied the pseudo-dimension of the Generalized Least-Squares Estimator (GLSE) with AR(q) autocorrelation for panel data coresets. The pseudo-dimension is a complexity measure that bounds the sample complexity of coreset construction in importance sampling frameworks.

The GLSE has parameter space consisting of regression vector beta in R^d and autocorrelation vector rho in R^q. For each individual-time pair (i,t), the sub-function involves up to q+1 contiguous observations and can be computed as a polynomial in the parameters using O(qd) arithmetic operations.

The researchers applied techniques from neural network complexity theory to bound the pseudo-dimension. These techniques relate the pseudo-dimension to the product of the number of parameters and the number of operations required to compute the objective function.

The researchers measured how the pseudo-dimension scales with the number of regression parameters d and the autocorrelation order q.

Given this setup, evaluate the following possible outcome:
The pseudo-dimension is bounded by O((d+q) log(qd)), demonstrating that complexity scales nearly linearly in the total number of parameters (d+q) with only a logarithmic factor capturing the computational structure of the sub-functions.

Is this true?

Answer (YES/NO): NO